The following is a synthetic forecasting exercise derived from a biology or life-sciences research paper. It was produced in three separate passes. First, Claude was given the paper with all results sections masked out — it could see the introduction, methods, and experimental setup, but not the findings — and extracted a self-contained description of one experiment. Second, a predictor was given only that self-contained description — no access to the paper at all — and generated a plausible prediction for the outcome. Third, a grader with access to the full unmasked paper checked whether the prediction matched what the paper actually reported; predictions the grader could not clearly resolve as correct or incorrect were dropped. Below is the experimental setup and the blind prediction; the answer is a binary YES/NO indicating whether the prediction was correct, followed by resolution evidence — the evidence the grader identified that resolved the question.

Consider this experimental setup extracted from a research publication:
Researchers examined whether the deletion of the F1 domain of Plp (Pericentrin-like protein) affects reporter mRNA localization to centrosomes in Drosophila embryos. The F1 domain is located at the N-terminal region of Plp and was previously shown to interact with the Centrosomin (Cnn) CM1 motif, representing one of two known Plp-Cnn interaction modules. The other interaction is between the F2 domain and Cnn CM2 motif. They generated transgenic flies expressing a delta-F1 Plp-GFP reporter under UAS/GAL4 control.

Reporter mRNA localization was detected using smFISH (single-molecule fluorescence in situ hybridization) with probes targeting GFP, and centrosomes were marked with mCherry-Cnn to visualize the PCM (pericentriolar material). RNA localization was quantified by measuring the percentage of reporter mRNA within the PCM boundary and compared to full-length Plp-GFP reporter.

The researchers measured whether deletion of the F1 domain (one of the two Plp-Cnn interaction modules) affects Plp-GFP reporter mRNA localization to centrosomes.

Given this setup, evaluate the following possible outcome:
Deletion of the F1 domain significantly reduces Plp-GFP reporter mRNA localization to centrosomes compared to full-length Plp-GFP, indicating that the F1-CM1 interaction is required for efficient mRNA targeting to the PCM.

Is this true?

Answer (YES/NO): NO